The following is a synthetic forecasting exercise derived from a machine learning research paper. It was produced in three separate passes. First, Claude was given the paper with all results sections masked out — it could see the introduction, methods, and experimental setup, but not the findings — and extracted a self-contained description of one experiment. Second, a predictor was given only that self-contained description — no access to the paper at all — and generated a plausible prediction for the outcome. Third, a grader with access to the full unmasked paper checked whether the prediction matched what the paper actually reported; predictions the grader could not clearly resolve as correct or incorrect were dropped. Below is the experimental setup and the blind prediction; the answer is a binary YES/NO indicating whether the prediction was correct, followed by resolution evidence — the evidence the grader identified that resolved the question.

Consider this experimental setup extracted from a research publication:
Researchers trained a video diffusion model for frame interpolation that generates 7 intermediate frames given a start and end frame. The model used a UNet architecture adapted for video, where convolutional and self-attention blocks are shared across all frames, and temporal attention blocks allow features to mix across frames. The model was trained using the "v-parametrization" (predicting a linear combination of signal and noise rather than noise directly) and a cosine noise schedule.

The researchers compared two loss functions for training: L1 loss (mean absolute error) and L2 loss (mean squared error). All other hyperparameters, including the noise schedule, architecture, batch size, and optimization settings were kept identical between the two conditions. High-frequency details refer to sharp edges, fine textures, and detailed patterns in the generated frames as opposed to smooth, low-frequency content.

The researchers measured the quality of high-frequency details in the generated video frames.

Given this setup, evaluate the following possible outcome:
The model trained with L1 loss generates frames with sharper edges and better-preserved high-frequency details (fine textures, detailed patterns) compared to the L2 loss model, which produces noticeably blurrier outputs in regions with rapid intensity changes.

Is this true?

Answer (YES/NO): YES